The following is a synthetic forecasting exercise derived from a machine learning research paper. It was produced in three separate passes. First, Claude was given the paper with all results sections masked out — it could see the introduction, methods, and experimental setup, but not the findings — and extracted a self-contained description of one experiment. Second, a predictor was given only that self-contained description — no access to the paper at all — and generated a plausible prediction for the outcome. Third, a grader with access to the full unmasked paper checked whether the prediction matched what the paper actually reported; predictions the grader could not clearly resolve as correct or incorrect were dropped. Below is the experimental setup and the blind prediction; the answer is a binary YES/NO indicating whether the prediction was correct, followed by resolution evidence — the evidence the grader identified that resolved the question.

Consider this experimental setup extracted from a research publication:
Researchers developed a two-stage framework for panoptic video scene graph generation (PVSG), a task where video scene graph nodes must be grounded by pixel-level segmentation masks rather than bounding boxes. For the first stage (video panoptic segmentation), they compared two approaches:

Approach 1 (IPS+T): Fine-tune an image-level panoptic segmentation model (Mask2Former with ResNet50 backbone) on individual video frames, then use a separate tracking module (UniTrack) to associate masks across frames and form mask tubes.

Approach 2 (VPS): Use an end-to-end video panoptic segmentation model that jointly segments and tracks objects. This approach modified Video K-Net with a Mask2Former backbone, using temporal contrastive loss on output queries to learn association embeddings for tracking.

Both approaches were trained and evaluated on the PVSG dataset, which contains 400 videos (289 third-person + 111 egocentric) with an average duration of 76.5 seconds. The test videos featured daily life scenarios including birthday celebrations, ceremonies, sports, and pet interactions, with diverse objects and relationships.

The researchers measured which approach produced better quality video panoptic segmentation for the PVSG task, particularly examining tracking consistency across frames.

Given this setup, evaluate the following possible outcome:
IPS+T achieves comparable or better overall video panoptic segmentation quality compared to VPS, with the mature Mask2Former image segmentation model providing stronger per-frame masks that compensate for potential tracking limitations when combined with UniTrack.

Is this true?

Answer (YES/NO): YES